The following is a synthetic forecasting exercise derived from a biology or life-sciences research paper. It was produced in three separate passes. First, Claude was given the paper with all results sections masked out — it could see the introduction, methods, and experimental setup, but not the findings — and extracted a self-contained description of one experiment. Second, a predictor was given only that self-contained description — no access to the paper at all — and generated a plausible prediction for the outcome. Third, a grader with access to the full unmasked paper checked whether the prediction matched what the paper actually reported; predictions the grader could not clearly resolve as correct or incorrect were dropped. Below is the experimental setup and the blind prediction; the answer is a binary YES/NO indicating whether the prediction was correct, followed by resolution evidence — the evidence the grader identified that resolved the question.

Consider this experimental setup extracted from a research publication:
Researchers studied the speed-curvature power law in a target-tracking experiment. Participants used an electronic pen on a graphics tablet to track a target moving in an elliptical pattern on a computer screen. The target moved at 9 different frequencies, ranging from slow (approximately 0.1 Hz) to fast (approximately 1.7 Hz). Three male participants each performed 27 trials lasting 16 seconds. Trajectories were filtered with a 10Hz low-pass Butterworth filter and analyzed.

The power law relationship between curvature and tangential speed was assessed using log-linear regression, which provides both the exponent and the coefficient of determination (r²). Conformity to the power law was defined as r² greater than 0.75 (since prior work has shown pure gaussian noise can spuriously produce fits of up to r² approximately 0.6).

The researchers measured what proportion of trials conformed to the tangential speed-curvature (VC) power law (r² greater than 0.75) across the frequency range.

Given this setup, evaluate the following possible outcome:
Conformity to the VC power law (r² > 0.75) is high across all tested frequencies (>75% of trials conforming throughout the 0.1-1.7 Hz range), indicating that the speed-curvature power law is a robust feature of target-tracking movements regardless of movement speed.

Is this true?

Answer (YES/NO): NO